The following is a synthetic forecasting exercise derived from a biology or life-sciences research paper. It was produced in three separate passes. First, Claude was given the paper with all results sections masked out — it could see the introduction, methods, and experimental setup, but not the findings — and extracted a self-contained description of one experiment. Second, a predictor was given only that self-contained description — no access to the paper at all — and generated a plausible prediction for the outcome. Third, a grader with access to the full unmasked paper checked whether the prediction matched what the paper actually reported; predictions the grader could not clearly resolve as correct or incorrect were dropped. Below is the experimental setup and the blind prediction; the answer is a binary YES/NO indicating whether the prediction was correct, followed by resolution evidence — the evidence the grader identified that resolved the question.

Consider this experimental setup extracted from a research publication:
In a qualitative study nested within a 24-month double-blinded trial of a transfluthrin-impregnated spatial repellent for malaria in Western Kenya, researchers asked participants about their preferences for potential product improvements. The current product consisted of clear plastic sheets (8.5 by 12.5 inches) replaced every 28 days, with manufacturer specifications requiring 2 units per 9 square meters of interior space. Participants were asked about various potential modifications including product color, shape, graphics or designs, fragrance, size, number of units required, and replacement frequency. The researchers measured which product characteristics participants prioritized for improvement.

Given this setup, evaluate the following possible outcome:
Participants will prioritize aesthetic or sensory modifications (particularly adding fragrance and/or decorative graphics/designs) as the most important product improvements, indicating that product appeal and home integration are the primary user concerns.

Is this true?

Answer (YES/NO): NO